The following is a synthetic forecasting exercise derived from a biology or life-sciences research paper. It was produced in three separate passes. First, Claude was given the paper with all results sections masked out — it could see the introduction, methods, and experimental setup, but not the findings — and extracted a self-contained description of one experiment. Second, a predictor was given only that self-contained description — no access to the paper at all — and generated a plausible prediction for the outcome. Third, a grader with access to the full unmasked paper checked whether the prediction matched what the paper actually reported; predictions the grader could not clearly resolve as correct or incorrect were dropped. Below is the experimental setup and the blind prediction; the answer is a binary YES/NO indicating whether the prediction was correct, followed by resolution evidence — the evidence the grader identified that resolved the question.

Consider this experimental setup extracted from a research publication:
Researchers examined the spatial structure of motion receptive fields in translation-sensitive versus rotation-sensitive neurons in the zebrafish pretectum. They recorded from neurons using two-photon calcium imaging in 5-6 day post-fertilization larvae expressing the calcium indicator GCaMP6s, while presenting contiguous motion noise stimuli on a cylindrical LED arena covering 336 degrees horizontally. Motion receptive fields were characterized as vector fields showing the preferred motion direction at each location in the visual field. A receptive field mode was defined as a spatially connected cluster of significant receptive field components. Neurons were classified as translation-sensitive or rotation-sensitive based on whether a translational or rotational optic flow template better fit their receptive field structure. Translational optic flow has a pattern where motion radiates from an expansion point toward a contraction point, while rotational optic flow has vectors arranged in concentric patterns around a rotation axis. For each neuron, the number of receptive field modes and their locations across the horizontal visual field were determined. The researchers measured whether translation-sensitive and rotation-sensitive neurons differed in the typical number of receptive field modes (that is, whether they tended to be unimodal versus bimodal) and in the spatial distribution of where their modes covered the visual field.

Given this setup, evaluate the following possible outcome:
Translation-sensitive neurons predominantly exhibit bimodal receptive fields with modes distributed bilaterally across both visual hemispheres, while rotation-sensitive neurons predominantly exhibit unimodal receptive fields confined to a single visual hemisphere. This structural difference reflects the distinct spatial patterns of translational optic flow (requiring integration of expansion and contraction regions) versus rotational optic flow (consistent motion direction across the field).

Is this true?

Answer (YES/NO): NO